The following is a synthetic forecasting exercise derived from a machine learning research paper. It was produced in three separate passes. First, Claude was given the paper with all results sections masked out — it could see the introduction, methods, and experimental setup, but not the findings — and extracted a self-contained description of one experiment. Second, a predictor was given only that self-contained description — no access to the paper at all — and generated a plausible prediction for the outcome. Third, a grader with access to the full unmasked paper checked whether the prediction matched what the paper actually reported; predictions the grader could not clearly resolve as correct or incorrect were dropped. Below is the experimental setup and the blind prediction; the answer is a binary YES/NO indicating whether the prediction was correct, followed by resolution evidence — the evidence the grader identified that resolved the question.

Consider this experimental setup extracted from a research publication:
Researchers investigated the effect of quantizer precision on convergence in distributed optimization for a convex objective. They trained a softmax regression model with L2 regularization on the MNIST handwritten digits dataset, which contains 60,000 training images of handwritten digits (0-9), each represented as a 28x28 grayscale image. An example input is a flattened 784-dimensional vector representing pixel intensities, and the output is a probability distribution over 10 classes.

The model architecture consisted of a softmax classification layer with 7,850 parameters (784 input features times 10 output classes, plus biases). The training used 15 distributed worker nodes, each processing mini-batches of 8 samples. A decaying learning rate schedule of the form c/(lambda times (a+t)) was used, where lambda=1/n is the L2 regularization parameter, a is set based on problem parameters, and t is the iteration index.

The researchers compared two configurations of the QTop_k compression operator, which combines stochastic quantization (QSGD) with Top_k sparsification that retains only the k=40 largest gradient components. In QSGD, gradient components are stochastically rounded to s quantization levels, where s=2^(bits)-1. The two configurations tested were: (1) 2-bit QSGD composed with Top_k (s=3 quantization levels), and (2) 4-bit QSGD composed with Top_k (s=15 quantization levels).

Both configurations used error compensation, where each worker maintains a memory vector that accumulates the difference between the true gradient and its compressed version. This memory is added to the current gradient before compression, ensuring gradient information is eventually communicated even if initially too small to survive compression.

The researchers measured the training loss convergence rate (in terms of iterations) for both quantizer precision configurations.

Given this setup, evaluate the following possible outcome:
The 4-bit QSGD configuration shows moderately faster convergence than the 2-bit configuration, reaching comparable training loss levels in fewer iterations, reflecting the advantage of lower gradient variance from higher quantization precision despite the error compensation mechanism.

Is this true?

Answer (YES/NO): YES